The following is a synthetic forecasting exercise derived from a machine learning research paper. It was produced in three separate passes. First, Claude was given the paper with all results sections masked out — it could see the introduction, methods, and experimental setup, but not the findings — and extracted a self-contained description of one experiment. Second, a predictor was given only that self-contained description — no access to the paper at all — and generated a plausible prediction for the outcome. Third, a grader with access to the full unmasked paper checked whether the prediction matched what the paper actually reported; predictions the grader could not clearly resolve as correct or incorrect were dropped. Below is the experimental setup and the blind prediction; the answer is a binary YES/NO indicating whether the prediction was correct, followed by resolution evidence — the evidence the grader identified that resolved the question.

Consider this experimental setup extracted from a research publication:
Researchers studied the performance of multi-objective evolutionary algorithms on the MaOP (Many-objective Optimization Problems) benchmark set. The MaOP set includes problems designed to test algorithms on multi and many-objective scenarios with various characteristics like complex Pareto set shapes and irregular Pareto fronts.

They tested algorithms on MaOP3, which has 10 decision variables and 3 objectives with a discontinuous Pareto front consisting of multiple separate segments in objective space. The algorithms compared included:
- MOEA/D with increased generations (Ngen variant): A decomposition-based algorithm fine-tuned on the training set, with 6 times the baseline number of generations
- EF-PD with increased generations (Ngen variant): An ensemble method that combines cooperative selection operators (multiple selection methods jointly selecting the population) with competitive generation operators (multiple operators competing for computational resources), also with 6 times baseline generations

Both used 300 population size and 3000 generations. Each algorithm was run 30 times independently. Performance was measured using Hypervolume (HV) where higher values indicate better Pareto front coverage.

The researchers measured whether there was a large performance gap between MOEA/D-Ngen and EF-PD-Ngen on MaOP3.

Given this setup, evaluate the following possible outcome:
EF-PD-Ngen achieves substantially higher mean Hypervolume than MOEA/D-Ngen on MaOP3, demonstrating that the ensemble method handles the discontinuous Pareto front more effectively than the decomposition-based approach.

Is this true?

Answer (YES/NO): NO